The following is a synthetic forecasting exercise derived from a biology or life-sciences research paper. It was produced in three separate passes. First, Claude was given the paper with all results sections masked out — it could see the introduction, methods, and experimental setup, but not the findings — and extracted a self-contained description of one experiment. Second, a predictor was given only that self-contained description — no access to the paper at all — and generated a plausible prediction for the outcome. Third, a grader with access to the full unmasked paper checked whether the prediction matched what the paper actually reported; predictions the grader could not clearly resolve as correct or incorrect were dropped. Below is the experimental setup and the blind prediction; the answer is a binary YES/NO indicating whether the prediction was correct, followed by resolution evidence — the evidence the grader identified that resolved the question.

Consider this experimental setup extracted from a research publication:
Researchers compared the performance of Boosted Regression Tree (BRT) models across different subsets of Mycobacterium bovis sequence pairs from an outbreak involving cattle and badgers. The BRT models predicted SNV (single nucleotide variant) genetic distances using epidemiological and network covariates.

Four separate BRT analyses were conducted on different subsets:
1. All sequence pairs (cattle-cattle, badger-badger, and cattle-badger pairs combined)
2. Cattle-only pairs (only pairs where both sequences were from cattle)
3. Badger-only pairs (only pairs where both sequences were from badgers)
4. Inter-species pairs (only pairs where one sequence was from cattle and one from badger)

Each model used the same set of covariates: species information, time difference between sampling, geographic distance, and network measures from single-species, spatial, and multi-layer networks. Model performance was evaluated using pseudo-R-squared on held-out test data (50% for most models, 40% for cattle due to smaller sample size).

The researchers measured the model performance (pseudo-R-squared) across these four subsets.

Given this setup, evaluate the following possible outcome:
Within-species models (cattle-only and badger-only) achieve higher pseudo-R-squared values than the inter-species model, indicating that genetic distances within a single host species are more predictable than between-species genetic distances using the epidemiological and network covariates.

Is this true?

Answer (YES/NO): NO